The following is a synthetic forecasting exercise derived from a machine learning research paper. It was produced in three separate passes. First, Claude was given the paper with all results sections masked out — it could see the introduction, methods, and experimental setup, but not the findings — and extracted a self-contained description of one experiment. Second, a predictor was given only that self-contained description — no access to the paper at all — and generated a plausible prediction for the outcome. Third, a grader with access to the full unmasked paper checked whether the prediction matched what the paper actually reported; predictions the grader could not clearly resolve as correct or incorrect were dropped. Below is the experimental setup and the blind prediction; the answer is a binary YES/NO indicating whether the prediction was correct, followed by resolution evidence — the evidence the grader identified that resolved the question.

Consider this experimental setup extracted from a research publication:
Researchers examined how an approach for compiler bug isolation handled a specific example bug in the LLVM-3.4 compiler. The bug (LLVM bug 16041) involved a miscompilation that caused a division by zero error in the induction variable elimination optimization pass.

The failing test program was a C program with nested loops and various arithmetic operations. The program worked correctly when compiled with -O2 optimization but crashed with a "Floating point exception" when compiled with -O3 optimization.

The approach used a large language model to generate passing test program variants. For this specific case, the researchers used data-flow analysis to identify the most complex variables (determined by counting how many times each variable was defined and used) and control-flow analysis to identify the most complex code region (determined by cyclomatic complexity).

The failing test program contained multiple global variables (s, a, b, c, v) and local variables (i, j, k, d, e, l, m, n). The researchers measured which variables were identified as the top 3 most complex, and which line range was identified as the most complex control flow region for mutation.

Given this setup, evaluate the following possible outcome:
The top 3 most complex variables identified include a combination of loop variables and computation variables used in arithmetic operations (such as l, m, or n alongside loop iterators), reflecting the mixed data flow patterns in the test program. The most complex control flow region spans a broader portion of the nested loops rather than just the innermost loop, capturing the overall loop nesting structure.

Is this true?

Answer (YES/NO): NO